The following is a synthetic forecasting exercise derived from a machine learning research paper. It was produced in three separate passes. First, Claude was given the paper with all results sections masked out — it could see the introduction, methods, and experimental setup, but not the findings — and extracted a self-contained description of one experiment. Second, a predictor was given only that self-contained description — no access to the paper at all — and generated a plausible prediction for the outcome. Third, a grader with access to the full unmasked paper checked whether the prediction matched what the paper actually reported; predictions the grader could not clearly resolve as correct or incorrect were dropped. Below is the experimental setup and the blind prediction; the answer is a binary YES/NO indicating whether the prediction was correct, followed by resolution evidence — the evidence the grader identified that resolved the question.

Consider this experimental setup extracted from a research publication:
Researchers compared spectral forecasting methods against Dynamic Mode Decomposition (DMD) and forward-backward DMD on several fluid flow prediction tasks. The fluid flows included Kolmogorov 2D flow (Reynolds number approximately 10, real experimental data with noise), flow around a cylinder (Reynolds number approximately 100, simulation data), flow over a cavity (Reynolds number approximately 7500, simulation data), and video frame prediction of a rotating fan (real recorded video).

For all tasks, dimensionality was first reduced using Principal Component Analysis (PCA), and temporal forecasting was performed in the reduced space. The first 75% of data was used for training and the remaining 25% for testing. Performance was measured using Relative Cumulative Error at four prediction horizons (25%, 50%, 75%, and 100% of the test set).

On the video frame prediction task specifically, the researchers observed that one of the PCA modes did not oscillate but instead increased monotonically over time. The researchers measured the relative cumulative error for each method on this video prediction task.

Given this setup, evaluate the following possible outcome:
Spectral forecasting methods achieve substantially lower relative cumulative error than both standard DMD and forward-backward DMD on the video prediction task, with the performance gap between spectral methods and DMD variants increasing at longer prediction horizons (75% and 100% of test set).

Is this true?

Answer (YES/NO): NO